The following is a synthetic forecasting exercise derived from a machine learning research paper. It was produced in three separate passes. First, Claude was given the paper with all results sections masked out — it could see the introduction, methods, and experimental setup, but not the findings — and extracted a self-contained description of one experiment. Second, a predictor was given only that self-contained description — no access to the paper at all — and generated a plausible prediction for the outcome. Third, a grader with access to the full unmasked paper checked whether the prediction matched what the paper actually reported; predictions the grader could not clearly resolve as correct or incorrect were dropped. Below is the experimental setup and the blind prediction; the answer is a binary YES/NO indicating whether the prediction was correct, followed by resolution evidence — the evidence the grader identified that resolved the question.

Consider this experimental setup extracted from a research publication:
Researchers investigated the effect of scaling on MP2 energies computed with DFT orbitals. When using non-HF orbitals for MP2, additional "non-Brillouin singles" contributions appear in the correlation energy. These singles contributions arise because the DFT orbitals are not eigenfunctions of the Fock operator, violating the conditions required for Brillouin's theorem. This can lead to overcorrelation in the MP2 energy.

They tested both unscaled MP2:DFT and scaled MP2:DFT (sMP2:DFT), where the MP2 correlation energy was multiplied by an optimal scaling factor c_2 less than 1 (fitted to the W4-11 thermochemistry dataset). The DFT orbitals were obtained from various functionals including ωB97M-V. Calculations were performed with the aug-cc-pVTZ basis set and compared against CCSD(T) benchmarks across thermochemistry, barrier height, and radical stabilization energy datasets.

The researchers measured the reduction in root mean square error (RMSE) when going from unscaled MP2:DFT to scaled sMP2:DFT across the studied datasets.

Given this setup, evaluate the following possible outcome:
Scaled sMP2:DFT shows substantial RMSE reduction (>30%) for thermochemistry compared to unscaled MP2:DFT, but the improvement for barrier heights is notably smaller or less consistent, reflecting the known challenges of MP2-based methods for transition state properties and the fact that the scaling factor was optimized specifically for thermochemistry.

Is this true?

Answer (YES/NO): NO